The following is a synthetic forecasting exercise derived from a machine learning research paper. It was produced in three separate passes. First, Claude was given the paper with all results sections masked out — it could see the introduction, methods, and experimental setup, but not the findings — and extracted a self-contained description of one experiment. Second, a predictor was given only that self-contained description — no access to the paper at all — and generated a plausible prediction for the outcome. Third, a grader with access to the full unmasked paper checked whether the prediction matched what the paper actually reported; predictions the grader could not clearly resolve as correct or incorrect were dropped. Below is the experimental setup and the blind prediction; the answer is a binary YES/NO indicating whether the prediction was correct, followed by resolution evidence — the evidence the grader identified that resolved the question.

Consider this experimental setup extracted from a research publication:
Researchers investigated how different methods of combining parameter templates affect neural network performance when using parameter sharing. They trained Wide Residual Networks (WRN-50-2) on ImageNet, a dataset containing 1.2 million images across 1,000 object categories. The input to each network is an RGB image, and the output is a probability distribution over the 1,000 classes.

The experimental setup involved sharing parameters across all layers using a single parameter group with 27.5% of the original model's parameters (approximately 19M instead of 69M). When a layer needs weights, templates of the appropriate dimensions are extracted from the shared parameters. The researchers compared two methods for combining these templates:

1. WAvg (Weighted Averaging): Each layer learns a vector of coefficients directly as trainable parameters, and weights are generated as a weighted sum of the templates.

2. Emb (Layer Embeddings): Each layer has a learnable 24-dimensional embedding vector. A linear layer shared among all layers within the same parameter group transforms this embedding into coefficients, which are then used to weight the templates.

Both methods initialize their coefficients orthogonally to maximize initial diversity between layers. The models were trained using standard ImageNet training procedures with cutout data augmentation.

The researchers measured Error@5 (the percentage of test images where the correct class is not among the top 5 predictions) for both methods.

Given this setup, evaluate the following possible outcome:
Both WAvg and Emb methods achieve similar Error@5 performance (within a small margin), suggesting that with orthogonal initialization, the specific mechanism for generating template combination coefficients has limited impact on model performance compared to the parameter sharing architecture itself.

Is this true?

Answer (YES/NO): NO